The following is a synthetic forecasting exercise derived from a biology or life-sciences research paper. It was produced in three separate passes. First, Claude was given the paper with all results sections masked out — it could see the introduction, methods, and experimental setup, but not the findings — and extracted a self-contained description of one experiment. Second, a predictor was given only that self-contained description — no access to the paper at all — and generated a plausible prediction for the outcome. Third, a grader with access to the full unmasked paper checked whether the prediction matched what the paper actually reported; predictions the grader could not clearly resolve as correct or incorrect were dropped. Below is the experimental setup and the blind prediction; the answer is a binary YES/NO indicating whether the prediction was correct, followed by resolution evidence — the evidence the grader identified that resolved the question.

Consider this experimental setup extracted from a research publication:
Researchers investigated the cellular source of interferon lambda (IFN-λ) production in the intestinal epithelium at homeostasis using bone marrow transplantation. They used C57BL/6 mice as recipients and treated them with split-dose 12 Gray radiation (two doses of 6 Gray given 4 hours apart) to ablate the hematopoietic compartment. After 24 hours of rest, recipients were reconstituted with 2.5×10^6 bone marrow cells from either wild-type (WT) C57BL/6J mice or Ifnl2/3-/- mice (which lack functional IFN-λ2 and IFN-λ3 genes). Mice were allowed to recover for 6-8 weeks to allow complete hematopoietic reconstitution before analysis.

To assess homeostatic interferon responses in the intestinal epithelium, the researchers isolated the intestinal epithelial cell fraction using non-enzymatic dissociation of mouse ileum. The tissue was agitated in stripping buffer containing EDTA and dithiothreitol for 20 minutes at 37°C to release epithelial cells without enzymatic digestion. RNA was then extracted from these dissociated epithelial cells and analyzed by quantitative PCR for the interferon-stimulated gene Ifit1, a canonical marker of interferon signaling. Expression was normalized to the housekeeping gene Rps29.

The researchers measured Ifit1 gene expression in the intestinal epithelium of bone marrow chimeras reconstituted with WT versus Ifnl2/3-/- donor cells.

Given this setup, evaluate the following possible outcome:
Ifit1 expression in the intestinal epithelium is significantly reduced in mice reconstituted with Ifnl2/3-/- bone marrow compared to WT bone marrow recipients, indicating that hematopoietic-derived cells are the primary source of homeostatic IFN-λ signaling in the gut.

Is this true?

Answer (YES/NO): NO